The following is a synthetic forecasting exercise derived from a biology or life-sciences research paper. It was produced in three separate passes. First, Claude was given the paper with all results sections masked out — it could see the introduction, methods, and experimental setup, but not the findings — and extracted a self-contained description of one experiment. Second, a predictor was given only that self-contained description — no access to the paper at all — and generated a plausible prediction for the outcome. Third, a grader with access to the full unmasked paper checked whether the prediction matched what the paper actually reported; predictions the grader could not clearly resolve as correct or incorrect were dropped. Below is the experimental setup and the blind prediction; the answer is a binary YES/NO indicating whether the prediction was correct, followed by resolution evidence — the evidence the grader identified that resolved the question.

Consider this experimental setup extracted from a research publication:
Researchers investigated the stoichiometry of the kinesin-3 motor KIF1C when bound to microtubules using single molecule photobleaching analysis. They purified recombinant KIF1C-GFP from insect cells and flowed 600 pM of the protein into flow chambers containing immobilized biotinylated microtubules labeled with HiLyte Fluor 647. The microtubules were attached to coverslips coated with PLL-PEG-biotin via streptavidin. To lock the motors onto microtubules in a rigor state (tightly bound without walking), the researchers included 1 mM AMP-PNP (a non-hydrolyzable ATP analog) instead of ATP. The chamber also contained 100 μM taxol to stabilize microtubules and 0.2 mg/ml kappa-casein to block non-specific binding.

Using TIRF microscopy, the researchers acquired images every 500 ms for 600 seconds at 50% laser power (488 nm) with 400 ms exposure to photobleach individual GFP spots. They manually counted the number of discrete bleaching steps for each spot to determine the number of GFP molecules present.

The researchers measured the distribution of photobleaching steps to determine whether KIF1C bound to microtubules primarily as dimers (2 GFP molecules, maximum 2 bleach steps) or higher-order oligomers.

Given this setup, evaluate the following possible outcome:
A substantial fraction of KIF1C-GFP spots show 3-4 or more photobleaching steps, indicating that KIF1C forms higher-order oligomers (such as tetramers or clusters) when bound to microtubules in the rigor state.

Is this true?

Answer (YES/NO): NO